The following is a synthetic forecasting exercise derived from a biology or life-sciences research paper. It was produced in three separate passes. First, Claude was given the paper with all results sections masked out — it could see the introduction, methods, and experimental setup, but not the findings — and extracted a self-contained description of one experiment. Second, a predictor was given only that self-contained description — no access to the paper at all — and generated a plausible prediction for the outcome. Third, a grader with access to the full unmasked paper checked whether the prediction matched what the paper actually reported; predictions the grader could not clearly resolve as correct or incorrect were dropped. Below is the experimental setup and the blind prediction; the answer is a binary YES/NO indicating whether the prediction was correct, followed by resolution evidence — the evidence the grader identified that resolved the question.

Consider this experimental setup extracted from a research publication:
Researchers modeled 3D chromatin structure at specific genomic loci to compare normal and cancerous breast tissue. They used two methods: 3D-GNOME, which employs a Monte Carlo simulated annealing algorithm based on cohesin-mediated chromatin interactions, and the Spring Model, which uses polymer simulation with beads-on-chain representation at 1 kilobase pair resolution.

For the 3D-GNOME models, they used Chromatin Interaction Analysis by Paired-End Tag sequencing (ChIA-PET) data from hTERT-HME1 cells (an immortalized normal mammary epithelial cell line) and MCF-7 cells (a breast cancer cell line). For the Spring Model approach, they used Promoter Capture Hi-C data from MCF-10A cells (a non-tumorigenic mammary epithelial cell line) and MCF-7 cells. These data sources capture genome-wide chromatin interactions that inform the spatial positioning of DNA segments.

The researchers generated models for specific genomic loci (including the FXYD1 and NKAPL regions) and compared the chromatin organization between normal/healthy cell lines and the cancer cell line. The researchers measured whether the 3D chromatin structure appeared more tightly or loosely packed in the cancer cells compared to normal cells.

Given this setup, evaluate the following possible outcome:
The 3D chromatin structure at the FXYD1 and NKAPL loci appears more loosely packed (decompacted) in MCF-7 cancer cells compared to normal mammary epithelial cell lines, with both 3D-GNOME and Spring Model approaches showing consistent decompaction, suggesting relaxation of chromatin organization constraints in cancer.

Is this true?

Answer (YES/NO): YES